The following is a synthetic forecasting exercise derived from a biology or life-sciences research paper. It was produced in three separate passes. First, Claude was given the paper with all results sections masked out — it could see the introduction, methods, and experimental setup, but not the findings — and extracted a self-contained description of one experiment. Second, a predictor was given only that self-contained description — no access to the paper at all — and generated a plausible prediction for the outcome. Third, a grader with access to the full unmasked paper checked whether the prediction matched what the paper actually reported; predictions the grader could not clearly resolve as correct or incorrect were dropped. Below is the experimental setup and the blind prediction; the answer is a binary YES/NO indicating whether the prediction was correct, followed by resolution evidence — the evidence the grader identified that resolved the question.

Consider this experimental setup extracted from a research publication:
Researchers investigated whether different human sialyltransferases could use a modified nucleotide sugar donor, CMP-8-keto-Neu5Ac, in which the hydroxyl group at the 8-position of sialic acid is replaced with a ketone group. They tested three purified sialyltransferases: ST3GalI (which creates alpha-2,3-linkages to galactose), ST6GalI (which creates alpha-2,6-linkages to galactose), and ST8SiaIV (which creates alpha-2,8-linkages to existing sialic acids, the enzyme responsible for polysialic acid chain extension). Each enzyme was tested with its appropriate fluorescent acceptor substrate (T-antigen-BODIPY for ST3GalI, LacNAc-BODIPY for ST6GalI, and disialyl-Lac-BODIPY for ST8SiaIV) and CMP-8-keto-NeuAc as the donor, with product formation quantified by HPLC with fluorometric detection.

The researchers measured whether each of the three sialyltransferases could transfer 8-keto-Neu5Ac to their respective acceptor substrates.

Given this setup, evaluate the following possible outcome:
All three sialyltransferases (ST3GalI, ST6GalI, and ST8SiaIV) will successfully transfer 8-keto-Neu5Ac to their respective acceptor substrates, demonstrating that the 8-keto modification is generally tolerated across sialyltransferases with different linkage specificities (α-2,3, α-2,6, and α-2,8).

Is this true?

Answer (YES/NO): YES